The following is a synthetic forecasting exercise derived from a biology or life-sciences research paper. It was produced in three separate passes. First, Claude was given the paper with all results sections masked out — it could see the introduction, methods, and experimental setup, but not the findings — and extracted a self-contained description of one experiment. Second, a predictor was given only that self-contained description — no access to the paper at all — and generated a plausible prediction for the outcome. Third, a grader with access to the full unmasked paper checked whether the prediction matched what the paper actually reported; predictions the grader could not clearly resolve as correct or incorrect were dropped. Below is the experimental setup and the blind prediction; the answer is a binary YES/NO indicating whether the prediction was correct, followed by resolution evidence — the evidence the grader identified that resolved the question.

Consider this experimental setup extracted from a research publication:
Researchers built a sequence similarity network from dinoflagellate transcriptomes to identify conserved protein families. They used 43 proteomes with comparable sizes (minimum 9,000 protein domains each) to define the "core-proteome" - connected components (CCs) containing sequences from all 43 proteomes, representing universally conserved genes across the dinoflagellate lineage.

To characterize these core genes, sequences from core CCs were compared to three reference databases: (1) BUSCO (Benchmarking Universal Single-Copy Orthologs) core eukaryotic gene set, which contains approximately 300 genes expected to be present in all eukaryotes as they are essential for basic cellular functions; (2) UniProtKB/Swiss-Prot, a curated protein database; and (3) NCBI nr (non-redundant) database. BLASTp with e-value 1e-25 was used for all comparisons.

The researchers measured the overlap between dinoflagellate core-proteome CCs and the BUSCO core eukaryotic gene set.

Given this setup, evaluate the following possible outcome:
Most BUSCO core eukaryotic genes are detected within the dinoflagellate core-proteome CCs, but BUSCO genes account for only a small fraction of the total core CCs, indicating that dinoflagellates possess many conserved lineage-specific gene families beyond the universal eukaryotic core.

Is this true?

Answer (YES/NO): NO